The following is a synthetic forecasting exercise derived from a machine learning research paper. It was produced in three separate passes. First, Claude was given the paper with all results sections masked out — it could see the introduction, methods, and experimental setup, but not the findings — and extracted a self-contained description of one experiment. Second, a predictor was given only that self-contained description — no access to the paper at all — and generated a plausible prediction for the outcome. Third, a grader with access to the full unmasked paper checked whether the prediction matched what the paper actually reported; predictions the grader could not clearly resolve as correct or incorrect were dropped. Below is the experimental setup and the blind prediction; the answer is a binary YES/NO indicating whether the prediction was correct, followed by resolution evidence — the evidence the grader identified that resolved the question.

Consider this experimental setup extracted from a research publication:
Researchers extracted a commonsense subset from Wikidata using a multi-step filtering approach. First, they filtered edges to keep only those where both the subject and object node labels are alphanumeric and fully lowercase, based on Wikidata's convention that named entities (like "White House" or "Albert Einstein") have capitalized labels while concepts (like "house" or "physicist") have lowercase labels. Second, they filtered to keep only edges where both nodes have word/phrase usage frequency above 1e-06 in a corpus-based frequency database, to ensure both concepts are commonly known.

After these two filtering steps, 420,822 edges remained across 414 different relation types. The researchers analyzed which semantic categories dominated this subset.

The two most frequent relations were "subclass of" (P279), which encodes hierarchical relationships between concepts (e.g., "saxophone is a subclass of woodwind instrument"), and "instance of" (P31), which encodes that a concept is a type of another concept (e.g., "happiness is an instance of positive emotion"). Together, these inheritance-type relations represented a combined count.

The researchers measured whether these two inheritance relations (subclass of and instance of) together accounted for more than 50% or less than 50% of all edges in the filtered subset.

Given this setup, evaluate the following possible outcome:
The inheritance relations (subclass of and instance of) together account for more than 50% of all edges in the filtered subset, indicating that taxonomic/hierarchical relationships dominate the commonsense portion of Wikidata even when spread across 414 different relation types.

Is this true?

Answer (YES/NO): YES